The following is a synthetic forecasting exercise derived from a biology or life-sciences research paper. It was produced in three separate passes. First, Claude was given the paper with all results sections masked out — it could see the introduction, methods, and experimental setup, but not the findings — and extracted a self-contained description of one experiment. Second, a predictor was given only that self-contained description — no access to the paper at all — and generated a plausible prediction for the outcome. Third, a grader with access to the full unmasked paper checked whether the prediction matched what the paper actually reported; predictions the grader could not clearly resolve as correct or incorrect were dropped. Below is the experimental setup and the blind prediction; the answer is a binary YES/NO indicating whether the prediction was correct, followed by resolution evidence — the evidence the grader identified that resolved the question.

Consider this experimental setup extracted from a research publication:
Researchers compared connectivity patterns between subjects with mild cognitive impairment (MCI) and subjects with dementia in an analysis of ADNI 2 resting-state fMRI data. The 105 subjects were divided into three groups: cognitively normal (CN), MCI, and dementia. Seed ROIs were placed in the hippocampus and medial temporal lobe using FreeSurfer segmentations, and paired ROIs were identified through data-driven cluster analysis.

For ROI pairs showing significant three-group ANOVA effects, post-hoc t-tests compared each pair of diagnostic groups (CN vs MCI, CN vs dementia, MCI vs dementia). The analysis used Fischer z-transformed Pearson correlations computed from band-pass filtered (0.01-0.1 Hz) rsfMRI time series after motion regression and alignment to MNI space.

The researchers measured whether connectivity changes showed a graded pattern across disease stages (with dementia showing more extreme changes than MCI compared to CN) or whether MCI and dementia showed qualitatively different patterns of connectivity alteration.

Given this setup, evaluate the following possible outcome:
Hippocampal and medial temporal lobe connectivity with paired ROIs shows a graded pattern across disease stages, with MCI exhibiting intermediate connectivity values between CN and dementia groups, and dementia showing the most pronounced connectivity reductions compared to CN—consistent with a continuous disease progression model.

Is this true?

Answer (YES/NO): NO